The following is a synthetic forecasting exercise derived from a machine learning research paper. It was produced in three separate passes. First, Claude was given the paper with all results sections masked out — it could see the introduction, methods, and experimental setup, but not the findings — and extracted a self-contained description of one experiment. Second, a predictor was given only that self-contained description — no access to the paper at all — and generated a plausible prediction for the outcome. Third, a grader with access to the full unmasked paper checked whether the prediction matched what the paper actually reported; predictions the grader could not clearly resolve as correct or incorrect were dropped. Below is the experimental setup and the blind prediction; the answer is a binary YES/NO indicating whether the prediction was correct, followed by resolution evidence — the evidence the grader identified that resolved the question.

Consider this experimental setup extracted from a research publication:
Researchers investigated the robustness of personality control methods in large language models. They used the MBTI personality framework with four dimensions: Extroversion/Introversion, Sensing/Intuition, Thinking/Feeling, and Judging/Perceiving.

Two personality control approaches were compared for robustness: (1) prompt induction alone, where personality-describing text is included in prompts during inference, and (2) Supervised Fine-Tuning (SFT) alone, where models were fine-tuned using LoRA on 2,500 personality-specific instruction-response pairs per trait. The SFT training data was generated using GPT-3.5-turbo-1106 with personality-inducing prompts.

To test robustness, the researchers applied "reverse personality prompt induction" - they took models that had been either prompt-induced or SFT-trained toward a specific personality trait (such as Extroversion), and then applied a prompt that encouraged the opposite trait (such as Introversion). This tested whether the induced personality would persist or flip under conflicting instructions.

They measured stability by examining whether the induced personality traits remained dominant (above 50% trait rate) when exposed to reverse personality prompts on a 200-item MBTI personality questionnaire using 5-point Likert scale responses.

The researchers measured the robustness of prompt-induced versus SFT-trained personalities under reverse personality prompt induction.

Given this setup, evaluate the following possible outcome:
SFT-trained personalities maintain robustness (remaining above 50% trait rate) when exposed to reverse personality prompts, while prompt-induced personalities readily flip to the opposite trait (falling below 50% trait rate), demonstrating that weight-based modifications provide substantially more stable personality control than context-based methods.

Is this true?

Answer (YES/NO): YES